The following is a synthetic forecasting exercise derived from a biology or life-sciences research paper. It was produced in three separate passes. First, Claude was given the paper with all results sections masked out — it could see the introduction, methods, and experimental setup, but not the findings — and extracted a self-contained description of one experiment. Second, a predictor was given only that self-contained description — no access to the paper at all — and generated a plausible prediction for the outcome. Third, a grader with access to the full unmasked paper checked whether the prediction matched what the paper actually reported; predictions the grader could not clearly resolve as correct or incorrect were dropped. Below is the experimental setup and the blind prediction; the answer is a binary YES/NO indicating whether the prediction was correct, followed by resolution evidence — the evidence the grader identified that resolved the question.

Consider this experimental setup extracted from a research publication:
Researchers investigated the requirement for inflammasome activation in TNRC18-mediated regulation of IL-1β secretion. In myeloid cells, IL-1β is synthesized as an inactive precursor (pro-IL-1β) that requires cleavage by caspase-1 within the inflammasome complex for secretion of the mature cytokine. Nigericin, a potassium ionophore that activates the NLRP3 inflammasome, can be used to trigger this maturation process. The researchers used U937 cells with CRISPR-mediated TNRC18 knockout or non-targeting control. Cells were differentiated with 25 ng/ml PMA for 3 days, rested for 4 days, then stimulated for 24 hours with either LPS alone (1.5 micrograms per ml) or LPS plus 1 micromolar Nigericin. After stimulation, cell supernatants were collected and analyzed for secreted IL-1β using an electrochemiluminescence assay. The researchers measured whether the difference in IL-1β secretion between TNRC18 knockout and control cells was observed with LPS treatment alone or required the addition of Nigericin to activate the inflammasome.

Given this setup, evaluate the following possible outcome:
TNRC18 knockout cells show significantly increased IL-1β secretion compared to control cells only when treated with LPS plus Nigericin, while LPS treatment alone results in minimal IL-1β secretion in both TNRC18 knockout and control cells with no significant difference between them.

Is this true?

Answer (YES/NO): NO